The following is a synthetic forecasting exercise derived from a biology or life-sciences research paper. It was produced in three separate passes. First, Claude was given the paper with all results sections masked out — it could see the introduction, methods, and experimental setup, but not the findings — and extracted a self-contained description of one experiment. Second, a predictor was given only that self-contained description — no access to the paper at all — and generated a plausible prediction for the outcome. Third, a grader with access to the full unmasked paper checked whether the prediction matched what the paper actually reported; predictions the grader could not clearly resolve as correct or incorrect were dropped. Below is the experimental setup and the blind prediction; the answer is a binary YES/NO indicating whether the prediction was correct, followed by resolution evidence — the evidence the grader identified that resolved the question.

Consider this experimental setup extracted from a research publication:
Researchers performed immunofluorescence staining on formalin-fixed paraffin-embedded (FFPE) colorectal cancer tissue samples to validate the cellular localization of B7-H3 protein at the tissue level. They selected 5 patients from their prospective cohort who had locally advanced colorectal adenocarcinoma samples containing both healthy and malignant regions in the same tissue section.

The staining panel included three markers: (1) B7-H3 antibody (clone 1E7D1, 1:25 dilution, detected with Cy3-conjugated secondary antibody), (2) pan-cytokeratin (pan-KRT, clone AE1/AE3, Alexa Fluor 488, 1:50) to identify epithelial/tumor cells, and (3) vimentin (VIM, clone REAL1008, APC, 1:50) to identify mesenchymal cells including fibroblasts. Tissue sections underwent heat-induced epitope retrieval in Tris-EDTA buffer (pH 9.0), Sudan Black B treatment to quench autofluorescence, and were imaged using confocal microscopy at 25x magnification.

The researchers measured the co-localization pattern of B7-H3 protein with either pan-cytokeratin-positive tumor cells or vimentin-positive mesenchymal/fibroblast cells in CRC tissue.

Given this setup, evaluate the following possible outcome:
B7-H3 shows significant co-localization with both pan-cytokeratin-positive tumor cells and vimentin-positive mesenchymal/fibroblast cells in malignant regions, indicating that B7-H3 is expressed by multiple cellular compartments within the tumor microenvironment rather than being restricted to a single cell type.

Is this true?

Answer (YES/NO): NO